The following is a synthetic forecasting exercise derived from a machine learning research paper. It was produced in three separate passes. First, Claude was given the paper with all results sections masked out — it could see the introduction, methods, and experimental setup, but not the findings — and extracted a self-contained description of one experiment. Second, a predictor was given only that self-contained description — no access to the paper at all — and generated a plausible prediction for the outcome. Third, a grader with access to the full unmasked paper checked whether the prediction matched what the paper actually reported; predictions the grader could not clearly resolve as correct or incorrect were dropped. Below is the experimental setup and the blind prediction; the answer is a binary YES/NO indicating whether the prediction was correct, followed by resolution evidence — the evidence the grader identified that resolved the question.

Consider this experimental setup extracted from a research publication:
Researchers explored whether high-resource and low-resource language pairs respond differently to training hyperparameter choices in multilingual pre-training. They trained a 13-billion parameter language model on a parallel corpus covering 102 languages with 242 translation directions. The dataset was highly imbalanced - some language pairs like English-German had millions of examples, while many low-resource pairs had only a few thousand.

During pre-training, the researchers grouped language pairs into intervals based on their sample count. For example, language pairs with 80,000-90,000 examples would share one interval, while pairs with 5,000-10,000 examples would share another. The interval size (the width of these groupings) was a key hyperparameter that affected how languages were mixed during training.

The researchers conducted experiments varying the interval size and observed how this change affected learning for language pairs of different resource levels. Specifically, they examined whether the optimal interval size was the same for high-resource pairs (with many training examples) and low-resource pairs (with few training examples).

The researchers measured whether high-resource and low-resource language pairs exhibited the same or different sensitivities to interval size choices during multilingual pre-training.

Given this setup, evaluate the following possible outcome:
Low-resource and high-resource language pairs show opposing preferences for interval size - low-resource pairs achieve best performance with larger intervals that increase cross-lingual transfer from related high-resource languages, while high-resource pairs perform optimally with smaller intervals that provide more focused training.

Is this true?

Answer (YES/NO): NO